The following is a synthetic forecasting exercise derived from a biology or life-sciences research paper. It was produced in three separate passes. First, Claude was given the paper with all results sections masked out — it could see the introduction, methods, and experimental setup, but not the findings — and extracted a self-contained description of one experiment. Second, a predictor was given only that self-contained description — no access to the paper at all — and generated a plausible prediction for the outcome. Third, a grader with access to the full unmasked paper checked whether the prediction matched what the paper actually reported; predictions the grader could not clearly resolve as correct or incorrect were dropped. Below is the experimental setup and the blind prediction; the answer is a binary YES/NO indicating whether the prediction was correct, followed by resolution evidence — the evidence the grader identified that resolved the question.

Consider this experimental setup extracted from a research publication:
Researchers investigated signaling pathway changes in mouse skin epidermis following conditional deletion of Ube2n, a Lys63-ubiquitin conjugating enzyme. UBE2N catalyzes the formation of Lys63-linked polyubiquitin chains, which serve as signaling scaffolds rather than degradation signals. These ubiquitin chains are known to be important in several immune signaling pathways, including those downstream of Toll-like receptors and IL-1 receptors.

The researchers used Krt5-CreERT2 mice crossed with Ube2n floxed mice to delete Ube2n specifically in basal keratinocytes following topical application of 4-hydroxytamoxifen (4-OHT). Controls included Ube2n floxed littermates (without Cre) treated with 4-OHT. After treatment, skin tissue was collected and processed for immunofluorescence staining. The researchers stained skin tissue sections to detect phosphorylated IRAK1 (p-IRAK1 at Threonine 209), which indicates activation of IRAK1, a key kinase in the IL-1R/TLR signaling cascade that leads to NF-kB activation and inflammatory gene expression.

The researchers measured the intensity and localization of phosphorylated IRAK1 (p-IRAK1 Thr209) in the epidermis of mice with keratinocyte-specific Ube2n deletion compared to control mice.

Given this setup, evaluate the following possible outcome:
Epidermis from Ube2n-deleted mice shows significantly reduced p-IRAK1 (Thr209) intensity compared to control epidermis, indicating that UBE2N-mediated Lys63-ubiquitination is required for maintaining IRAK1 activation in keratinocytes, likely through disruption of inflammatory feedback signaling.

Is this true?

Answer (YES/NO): NO